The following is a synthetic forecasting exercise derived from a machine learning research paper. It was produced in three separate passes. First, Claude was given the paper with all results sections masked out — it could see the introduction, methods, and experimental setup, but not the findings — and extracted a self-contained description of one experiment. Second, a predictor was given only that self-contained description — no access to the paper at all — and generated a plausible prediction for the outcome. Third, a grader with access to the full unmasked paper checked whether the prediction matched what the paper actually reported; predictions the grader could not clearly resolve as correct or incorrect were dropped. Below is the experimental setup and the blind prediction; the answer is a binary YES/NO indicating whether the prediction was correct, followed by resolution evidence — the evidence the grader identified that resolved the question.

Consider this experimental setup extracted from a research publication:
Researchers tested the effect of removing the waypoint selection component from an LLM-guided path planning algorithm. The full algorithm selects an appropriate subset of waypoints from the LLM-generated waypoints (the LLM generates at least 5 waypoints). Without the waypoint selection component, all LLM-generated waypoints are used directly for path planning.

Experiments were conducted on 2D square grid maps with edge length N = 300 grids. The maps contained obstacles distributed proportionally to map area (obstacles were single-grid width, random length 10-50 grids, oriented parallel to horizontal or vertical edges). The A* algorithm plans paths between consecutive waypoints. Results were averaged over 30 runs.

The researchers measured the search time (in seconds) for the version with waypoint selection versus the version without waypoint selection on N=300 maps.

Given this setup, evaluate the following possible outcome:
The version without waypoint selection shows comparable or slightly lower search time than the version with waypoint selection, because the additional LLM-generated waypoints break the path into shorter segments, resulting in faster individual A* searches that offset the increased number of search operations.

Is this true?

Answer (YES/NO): NO